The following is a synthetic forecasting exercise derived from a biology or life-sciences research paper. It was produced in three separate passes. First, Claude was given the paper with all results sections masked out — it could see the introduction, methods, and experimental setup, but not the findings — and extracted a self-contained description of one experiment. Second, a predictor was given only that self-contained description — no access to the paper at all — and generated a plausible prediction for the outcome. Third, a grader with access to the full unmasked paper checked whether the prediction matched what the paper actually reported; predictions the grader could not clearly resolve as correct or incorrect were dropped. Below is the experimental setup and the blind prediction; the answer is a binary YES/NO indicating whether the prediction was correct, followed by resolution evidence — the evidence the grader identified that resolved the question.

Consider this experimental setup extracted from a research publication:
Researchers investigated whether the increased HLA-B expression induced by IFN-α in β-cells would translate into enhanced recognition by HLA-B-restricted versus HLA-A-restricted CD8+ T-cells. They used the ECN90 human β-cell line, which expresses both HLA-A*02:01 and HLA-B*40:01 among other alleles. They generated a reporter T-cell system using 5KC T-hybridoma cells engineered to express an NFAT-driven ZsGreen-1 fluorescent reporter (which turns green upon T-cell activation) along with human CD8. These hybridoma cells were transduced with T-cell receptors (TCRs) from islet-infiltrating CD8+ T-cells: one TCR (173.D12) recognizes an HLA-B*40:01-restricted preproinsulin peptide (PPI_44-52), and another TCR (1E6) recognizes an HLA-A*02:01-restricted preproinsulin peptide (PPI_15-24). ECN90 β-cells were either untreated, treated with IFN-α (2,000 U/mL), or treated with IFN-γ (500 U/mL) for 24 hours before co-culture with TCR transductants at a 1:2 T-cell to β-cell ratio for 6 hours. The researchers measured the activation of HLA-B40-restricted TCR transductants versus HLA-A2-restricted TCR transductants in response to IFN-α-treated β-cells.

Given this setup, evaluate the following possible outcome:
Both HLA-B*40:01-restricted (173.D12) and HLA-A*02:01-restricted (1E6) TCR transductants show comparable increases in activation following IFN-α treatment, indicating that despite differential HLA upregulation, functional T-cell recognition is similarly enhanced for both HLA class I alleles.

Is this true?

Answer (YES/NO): NO